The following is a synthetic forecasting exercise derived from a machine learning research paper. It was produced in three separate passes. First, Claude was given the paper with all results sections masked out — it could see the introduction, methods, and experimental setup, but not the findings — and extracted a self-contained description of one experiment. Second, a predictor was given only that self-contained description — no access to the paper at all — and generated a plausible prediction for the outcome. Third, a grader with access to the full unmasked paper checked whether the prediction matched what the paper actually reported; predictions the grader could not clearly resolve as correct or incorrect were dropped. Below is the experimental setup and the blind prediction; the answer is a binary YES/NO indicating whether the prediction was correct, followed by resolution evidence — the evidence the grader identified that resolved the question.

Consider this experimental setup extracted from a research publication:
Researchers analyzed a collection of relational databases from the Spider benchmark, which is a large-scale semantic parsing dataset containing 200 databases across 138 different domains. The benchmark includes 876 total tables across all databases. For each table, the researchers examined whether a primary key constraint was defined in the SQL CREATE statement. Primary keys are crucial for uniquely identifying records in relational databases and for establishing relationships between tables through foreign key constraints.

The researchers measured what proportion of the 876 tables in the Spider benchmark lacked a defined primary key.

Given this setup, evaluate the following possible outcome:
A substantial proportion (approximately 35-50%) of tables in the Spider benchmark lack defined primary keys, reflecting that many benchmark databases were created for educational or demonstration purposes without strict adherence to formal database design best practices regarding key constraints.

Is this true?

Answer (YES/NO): NO